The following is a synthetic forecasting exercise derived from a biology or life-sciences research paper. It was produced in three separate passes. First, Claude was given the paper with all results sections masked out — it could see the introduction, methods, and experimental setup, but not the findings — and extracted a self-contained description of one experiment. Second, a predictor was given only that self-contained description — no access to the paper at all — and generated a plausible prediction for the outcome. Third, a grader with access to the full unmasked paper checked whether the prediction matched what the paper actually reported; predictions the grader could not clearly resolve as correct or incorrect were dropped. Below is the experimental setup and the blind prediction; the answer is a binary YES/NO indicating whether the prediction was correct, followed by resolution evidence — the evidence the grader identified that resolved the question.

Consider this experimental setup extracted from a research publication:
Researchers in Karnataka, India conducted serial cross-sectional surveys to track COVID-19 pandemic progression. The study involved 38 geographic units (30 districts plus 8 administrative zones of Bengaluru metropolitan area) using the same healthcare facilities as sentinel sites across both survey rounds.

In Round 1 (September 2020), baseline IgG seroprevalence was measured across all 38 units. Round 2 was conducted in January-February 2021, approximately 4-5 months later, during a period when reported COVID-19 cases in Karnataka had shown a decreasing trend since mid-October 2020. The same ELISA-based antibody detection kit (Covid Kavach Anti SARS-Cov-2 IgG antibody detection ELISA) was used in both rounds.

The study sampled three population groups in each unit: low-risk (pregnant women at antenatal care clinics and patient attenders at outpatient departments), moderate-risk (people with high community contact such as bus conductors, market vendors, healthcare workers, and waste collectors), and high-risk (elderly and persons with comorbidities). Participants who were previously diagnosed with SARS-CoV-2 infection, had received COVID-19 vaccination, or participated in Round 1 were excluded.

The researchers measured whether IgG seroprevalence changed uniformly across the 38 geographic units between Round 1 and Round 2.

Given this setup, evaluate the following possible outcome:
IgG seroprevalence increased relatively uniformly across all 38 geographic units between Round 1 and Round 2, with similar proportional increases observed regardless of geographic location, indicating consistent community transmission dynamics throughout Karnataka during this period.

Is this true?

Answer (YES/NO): NO